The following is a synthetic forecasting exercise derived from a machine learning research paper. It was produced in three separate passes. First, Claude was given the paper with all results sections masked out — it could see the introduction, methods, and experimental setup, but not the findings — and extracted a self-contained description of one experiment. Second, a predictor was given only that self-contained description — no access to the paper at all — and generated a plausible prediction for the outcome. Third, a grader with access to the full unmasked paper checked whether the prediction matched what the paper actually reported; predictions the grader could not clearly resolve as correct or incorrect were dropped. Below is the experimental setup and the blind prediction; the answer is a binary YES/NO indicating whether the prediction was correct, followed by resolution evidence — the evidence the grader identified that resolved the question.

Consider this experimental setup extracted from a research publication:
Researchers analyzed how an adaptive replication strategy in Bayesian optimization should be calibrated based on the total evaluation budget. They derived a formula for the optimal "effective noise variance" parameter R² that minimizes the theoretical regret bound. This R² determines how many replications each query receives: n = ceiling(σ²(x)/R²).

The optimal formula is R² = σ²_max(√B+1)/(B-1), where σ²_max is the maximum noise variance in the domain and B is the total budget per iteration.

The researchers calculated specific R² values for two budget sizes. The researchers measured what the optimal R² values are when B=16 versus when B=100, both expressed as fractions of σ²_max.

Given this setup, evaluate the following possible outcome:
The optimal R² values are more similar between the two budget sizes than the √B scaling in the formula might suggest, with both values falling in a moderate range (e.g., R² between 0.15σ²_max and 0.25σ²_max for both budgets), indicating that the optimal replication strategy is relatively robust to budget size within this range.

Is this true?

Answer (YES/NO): NO